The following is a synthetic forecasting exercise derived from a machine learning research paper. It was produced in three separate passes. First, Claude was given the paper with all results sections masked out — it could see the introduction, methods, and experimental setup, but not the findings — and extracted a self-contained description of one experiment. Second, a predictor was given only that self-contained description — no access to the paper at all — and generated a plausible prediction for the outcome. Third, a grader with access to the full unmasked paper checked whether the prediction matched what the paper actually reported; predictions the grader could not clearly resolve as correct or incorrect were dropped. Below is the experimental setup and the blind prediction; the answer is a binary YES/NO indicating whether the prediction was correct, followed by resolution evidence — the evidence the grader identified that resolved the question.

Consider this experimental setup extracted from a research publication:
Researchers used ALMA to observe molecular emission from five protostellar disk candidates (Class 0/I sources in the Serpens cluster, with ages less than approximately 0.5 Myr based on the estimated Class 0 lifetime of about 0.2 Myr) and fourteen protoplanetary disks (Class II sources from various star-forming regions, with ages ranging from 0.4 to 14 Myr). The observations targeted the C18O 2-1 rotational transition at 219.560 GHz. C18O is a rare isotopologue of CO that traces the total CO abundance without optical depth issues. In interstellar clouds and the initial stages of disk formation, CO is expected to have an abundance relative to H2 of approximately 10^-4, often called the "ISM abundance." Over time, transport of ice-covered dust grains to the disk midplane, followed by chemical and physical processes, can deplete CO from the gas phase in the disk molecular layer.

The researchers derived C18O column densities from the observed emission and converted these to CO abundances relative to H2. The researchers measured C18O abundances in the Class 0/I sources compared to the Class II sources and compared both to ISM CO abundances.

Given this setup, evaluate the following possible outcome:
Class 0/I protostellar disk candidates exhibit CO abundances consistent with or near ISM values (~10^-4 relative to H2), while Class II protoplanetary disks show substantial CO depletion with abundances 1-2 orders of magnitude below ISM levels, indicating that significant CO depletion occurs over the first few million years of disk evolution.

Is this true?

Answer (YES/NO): NO